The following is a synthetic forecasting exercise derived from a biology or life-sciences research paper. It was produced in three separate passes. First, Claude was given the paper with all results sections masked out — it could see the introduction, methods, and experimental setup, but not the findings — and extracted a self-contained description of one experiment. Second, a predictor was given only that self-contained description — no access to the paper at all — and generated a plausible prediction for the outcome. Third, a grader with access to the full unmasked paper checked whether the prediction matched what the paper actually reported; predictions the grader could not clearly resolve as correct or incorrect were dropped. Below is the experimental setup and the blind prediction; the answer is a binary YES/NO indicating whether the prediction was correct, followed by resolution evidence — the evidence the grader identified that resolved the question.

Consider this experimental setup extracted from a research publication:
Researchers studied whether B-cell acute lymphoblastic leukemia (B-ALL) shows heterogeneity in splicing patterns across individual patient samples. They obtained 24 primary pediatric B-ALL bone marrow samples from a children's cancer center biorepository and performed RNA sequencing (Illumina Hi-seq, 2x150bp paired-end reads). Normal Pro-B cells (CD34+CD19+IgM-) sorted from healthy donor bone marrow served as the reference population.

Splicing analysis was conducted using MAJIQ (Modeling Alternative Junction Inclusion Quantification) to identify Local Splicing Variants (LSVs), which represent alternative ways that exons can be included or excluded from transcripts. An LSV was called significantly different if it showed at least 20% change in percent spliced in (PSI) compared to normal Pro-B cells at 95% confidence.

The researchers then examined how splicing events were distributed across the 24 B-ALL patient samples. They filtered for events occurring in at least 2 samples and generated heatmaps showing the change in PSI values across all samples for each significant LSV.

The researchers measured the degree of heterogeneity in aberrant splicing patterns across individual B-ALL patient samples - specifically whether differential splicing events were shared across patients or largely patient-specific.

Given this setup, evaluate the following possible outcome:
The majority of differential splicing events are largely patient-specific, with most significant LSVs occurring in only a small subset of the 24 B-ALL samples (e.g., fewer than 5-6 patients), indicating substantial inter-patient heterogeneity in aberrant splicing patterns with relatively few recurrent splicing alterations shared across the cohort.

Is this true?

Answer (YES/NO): YES